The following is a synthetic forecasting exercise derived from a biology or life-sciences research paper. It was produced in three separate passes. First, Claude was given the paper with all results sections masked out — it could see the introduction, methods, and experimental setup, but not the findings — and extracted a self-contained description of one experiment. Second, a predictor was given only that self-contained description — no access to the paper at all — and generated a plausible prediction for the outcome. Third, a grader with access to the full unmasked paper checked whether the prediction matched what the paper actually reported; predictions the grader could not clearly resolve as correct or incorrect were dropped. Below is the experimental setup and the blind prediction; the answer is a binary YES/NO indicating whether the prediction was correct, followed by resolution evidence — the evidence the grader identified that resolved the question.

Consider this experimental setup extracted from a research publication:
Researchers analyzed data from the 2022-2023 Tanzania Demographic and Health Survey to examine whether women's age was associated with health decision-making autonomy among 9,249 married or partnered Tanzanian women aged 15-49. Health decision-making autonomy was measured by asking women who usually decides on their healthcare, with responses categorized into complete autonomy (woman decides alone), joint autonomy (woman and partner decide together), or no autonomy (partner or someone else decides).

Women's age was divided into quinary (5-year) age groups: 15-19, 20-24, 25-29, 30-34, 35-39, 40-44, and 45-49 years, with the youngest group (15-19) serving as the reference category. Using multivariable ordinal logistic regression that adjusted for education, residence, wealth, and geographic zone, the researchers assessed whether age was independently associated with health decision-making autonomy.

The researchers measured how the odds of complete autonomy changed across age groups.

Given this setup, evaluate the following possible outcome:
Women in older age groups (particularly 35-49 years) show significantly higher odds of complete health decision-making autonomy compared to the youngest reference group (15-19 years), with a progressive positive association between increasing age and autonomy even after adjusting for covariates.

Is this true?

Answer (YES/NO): YES